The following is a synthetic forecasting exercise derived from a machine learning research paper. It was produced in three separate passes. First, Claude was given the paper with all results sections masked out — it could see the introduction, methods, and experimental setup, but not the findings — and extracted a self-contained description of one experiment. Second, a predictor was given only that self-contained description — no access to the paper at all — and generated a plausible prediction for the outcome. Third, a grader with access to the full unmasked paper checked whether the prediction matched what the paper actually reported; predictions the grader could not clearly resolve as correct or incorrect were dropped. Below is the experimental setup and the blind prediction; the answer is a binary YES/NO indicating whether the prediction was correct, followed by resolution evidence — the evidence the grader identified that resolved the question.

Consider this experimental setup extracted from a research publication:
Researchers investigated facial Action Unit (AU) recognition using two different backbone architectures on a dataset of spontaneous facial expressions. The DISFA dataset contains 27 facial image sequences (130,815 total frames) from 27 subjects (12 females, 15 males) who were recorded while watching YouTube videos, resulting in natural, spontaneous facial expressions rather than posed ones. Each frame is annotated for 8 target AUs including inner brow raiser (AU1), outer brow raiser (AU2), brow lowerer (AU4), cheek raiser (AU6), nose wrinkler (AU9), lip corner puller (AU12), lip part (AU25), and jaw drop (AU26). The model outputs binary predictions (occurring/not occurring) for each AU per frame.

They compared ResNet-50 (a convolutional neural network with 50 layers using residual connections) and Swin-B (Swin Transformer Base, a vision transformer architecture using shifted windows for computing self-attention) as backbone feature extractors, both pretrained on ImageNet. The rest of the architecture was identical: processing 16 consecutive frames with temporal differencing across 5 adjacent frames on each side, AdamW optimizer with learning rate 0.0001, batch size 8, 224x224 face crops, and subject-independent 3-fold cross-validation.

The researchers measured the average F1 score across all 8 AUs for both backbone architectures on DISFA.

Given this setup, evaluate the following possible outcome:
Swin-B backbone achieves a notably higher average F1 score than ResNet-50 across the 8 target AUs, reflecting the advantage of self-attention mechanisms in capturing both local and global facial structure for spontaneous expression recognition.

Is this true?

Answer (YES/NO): YES